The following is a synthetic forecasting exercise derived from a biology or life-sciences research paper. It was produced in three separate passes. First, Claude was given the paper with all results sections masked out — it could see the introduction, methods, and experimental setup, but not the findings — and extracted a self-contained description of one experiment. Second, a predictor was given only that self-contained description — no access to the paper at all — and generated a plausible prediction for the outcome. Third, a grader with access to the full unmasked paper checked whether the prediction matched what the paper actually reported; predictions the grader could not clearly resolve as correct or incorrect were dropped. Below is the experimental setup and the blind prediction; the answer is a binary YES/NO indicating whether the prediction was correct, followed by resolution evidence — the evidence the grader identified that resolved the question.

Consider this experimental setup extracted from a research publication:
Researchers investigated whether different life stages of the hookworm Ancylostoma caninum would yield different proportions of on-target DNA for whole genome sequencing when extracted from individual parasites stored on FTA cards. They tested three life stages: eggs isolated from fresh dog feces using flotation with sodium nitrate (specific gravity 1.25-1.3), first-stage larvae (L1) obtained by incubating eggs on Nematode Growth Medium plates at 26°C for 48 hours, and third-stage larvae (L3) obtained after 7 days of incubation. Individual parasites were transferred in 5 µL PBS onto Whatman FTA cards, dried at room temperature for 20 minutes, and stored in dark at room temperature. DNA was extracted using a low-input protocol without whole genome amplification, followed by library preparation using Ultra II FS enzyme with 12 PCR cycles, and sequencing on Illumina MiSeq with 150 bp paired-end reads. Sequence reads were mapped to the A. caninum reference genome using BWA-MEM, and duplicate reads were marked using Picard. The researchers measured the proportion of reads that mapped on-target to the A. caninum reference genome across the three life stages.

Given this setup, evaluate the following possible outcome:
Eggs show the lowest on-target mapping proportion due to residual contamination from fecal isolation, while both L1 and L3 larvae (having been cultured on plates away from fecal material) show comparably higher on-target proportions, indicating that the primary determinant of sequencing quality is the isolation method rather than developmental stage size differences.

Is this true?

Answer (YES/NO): NO